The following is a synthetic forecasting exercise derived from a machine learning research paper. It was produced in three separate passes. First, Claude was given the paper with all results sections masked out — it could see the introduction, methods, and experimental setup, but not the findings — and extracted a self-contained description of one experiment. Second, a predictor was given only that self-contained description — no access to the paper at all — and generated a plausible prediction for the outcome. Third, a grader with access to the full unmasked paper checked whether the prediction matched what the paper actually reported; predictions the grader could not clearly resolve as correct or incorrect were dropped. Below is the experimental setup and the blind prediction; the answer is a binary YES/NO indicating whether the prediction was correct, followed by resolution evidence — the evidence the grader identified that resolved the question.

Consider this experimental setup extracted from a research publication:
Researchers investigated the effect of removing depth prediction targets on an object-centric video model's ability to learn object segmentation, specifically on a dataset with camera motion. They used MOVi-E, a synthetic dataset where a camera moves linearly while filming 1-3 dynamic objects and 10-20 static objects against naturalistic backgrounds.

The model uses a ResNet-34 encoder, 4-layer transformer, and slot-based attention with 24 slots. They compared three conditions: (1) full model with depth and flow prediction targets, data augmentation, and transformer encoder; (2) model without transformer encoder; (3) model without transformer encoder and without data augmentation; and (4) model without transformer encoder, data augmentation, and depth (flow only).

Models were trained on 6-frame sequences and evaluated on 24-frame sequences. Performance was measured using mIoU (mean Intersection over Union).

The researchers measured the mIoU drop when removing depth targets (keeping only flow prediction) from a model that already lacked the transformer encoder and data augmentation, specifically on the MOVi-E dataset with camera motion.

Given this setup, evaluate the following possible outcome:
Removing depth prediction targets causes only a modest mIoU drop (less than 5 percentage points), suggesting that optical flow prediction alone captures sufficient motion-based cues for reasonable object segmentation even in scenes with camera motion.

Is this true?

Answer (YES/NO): NO